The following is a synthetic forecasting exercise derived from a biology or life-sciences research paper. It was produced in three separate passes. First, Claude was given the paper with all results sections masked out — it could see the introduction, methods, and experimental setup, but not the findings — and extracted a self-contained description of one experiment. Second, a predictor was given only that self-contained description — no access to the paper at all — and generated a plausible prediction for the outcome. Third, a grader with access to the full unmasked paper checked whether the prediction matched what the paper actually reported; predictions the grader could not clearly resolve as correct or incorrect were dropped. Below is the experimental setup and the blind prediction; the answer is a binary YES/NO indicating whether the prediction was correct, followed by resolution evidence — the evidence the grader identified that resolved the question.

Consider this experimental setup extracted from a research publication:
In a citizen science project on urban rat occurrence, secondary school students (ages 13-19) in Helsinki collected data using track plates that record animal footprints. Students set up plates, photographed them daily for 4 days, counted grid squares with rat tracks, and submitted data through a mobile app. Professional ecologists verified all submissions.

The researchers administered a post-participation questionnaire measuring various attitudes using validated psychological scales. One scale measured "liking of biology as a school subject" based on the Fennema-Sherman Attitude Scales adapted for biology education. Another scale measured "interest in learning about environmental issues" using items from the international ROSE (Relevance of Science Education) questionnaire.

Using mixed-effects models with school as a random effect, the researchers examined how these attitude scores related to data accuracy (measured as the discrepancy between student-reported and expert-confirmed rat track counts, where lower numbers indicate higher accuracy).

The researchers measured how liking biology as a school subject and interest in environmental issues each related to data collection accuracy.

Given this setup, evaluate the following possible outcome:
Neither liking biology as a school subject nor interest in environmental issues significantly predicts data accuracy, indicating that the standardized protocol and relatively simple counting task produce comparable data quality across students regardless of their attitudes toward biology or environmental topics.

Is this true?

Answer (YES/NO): NO